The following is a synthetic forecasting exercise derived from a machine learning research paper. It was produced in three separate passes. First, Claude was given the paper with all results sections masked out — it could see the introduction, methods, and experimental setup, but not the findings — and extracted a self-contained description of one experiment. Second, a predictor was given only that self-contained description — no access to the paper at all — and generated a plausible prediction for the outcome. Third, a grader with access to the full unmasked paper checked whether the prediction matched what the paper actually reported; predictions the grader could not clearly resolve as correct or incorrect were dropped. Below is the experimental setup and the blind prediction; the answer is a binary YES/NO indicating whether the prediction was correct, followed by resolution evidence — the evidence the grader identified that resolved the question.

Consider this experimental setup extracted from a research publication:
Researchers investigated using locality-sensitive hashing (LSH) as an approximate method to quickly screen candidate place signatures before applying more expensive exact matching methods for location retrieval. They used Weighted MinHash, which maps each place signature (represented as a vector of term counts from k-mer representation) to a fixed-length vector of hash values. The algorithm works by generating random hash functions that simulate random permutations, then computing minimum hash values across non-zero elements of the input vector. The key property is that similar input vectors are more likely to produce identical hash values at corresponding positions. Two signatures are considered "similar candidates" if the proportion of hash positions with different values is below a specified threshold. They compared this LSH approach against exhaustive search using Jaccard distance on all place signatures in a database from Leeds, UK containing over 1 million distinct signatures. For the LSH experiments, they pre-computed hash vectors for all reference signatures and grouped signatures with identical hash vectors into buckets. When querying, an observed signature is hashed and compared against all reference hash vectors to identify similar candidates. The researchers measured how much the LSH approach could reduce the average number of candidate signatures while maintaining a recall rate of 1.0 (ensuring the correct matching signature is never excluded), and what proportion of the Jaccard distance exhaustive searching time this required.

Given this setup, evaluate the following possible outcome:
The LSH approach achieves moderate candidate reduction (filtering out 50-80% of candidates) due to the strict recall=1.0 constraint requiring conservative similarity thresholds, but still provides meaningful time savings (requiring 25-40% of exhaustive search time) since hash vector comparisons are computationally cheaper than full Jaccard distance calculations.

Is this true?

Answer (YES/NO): NO